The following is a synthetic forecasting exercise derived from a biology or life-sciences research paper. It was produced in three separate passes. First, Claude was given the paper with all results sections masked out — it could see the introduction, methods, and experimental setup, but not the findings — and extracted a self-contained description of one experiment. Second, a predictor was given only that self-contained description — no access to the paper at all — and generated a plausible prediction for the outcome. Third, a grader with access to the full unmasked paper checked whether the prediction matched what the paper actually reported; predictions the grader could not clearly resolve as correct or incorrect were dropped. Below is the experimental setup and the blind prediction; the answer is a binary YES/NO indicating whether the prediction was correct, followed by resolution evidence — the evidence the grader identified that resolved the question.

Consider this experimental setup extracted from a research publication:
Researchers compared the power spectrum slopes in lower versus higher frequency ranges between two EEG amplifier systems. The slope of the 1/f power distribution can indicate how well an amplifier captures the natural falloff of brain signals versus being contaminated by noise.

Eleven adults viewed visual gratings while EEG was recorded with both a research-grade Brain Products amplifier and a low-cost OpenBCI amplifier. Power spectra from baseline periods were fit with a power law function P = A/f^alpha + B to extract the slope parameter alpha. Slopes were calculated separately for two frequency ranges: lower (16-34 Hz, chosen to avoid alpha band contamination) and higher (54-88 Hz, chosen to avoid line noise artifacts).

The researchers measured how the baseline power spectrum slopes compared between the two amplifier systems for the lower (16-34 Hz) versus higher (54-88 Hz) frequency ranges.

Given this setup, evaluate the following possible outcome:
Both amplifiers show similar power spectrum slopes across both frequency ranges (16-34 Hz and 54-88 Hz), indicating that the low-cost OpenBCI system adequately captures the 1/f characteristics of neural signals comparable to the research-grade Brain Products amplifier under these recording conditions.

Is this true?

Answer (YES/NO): YES